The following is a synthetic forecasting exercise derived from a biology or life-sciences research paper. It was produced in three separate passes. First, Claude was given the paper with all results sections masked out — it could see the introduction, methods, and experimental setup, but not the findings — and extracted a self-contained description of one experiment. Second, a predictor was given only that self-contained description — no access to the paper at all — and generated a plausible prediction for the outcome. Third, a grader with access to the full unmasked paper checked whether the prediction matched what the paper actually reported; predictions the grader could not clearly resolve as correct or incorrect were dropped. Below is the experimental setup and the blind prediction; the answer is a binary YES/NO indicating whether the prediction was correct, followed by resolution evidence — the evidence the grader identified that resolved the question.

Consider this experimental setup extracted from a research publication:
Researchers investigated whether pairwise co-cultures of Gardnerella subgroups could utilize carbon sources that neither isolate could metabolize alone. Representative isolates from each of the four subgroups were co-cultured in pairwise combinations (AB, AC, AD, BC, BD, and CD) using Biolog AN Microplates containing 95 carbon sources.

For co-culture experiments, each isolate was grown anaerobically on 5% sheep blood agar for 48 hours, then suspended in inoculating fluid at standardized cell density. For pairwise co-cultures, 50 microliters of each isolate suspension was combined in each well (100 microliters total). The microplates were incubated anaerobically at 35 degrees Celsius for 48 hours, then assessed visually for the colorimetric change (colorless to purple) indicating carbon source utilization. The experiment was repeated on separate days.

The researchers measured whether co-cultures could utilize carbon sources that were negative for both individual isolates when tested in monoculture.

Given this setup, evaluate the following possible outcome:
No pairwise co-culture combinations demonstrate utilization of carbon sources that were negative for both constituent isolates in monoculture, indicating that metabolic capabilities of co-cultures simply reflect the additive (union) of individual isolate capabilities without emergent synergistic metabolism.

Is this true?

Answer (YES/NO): YES